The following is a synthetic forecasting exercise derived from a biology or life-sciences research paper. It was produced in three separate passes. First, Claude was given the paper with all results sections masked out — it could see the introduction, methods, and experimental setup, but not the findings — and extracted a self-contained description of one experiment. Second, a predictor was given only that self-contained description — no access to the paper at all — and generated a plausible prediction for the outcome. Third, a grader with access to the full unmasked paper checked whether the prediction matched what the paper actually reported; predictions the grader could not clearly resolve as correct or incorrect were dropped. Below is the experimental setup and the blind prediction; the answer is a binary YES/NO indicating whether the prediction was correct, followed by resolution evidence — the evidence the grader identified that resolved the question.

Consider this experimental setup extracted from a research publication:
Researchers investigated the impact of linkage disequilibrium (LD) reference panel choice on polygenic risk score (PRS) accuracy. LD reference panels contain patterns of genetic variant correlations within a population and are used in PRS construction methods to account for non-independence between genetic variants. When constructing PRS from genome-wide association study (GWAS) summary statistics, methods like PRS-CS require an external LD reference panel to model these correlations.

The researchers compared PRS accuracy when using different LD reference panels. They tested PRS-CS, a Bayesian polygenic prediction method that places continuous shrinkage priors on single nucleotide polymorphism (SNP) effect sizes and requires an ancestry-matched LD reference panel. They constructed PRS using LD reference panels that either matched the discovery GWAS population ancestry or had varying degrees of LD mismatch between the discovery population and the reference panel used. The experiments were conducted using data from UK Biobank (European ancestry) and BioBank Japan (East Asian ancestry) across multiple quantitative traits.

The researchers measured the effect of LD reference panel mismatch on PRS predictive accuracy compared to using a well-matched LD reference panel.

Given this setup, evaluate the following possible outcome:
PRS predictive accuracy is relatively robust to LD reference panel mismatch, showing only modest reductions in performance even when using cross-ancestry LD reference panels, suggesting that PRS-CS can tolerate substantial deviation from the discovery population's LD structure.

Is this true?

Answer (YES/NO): YES